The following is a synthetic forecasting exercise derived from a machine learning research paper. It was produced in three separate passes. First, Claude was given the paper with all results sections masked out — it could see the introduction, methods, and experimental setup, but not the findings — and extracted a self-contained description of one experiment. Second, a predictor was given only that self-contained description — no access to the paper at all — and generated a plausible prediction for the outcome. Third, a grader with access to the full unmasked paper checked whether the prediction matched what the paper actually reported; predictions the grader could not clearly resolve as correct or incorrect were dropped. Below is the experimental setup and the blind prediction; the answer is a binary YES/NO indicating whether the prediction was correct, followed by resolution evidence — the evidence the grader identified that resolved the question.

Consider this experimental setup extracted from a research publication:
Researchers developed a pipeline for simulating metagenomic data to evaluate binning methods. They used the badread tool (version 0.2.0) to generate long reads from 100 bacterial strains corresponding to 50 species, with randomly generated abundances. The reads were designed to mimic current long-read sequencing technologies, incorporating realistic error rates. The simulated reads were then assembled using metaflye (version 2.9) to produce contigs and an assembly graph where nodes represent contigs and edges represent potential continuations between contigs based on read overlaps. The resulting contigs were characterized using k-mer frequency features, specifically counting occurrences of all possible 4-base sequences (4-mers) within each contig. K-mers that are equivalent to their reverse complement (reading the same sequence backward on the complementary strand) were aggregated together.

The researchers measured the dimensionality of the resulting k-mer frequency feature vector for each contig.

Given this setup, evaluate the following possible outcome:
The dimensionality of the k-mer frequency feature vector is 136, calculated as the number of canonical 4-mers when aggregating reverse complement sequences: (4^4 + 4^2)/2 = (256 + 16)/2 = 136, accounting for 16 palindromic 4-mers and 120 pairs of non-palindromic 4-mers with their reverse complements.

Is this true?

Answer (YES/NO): YES